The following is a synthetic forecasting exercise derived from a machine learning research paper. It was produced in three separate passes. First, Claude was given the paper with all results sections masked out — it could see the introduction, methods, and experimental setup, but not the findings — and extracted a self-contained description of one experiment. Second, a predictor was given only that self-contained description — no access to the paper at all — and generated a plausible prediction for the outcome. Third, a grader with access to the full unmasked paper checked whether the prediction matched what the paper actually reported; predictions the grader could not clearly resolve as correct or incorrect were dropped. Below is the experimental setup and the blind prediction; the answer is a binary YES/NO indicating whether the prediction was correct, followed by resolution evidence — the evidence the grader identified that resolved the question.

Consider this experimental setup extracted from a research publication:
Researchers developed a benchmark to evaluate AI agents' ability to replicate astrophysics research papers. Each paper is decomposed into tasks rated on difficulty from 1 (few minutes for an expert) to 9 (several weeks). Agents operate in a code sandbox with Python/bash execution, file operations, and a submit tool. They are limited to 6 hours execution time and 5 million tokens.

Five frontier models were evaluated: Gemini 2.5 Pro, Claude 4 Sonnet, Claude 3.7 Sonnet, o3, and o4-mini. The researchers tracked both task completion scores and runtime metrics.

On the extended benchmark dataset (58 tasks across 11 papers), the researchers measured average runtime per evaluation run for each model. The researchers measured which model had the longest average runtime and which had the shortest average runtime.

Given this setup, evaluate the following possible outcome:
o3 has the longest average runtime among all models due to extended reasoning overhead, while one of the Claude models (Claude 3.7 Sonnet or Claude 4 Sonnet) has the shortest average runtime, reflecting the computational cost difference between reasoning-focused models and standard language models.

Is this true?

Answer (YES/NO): NO